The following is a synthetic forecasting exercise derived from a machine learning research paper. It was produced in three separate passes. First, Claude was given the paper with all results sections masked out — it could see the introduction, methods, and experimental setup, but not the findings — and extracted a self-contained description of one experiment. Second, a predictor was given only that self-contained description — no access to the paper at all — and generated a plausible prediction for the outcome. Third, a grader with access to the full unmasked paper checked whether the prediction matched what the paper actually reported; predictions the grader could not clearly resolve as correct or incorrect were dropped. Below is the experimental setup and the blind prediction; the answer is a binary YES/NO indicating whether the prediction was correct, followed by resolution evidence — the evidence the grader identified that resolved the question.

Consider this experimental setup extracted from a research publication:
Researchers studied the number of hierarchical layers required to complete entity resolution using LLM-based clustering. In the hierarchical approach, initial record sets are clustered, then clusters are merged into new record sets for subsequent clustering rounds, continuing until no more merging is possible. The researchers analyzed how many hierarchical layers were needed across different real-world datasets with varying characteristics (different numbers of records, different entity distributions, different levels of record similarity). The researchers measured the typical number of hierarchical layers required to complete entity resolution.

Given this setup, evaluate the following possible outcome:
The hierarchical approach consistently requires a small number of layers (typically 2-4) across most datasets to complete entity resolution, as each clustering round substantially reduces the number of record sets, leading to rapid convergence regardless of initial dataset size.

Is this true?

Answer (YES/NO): NO